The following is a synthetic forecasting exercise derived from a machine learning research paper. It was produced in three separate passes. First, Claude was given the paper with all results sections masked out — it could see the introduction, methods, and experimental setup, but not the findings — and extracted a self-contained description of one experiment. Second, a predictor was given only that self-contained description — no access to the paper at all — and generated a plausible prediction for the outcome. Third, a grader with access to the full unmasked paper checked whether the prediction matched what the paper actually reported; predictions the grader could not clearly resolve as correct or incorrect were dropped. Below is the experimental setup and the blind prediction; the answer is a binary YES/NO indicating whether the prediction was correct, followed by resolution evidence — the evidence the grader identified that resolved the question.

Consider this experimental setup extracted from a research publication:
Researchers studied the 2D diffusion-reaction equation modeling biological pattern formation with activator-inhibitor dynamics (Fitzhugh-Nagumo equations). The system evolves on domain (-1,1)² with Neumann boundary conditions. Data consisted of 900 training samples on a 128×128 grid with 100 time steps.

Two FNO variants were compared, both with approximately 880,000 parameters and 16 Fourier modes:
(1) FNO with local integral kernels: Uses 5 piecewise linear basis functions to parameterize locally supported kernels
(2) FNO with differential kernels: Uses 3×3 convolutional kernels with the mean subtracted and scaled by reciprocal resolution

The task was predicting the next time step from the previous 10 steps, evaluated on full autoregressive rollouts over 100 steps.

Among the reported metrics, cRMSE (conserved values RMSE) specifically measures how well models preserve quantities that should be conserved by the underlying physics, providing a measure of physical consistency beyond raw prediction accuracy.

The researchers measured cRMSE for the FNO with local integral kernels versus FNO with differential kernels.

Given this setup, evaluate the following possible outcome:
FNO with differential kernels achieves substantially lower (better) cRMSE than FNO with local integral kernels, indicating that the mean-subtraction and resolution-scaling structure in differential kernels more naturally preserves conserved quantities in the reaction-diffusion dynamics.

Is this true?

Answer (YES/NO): NO